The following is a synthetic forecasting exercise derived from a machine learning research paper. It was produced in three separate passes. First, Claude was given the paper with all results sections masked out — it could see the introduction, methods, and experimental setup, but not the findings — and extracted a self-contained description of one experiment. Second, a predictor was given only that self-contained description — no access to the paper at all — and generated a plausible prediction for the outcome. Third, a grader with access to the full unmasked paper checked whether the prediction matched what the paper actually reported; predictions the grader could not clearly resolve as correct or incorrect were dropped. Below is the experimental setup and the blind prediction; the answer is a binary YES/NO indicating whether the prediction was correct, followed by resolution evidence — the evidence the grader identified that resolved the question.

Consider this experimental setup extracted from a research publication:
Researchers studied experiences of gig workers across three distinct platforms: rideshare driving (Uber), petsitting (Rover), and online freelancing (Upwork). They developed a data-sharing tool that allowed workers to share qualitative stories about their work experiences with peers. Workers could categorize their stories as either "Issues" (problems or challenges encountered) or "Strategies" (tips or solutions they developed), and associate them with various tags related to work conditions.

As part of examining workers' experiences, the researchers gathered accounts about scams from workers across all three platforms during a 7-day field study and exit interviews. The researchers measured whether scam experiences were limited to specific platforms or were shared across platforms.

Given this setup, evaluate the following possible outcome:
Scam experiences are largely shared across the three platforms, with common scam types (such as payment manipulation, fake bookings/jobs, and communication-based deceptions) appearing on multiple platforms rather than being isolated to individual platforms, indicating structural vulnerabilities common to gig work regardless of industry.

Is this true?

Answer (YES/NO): NO